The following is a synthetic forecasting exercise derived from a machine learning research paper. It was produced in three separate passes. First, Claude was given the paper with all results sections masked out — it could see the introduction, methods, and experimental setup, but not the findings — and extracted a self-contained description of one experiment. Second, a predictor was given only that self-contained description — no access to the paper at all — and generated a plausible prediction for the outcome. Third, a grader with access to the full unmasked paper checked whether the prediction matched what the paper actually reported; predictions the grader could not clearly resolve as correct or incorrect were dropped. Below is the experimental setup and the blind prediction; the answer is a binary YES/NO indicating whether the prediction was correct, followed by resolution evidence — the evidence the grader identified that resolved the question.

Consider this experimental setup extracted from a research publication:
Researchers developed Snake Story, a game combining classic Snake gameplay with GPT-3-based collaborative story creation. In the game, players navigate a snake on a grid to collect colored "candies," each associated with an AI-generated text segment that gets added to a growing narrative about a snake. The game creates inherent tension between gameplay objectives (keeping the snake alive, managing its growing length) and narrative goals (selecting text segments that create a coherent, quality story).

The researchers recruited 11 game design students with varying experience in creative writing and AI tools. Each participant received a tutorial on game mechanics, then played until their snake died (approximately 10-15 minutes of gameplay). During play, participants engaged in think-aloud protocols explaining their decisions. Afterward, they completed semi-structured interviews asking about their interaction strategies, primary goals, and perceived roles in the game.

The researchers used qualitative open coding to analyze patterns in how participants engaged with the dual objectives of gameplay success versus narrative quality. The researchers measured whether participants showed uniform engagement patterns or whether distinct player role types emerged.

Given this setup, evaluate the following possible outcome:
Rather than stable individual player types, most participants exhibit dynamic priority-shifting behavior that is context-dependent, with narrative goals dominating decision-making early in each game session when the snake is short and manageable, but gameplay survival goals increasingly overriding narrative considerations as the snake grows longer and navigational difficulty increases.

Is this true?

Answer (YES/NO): NO